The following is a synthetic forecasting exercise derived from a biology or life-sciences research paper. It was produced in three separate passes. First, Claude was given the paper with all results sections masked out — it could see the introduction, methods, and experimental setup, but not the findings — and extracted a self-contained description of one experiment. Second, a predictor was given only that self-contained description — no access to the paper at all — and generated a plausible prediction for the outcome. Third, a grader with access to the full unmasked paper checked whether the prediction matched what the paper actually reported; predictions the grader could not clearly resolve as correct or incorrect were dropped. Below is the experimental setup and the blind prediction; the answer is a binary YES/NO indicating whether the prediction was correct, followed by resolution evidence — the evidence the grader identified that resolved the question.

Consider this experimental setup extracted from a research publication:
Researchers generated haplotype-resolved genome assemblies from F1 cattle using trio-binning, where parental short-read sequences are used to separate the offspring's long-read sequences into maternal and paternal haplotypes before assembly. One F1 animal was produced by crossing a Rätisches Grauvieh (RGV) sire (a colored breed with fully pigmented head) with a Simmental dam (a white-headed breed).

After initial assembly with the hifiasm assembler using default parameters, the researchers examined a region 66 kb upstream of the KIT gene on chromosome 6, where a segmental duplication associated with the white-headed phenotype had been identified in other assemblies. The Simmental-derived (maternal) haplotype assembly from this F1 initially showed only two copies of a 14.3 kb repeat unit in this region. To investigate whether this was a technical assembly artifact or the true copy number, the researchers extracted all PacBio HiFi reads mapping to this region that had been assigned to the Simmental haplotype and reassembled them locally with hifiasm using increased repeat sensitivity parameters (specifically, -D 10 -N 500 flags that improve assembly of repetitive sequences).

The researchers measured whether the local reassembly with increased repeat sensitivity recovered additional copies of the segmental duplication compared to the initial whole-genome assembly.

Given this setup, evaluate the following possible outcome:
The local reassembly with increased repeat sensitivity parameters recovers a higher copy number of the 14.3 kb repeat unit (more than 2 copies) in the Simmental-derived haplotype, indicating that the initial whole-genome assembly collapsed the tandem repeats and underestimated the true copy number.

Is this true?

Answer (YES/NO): YES